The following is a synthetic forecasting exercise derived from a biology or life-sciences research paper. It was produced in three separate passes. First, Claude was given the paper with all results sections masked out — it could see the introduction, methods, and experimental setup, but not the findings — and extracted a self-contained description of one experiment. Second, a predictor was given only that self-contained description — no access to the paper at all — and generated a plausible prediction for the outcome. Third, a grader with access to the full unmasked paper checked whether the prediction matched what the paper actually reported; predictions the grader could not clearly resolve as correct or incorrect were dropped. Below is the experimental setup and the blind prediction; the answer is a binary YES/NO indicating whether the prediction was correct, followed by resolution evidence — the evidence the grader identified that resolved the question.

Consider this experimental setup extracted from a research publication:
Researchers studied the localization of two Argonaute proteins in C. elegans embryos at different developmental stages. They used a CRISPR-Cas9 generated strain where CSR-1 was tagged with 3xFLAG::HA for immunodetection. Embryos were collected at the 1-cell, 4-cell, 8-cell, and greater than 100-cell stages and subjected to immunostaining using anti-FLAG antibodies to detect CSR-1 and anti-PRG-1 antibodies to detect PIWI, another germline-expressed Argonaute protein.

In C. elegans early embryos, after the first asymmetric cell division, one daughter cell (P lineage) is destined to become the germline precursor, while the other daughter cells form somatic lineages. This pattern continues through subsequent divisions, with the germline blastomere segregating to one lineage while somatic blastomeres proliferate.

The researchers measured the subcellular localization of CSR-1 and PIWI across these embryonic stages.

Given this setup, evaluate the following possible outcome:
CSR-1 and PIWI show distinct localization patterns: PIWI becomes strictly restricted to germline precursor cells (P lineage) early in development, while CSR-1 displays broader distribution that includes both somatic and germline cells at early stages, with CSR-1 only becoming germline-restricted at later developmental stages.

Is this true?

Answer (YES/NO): YES